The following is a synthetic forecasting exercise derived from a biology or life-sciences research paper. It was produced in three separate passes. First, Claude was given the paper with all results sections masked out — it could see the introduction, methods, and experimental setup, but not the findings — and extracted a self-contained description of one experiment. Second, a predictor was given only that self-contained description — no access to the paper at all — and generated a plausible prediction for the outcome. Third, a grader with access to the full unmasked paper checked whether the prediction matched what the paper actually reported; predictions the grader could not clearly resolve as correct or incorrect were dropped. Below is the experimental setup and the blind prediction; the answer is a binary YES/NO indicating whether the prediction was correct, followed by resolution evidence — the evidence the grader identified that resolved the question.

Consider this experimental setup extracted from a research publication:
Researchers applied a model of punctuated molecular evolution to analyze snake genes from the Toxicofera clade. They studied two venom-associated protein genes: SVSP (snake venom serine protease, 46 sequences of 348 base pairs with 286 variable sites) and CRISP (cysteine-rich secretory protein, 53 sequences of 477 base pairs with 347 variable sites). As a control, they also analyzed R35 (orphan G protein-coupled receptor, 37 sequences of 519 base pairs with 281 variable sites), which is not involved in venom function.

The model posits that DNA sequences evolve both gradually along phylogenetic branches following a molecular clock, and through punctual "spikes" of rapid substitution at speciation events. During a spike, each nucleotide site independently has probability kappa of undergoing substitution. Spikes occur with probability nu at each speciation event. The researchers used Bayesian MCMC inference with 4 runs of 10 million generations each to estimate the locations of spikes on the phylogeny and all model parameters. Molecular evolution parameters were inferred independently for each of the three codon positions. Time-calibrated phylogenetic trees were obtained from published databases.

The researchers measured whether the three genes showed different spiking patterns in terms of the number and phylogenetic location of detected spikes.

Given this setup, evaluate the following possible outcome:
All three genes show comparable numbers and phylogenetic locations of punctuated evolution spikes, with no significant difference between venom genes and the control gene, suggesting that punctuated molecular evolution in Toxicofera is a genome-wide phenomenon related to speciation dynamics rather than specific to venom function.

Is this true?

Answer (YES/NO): NO